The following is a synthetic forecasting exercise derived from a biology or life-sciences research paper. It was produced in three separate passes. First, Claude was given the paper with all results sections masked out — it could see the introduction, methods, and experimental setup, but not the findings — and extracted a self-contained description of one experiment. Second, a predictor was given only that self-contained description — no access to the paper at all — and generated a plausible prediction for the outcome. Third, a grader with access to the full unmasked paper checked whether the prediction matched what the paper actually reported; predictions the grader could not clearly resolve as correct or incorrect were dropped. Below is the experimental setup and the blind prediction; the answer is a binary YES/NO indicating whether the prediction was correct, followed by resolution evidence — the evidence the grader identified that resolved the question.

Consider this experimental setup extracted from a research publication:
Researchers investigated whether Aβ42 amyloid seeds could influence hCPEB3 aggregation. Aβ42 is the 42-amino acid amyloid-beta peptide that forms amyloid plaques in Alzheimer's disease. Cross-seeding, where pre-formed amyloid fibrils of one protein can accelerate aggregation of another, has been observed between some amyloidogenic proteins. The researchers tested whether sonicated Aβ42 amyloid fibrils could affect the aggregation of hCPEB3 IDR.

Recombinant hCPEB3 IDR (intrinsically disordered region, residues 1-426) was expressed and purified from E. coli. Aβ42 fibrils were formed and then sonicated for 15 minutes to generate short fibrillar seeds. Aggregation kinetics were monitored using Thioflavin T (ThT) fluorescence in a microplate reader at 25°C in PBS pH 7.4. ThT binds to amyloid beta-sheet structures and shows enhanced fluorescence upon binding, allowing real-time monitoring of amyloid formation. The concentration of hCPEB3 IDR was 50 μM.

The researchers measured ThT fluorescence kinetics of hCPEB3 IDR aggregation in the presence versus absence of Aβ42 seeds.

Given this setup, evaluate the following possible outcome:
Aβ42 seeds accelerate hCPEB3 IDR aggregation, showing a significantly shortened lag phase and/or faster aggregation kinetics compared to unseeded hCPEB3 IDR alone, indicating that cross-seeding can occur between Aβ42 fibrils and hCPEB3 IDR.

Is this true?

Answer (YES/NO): NO